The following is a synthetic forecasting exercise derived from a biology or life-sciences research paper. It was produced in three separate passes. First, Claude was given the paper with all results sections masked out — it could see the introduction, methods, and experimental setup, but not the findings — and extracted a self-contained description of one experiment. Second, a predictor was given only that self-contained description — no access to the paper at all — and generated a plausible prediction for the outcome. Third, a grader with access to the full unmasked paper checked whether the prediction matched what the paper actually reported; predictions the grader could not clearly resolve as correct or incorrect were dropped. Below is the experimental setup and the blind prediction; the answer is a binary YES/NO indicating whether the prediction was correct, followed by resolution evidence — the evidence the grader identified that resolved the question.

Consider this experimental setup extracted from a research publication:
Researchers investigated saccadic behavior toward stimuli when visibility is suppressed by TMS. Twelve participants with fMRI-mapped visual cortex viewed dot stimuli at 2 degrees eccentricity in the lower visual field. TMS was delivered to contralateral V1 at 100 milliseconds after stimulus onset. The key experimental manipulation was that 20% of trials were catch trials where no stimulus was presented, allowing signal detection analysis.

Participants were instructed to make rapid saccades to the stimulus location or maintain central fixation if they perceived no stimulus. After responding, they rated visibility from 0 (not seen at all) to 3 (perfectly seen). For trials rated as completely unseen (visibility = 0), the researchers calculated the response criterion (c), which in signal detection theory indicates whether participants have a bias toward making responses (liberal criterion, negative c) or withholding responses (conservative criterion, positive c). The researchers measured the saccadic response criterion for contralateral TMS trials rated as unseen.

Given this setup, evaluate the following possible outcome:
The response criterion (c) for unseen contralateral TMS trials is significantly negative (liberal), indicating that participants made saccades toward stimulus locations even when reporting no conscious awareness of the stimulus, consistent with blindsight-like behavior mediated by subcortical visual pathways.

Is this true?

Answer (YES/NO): NO